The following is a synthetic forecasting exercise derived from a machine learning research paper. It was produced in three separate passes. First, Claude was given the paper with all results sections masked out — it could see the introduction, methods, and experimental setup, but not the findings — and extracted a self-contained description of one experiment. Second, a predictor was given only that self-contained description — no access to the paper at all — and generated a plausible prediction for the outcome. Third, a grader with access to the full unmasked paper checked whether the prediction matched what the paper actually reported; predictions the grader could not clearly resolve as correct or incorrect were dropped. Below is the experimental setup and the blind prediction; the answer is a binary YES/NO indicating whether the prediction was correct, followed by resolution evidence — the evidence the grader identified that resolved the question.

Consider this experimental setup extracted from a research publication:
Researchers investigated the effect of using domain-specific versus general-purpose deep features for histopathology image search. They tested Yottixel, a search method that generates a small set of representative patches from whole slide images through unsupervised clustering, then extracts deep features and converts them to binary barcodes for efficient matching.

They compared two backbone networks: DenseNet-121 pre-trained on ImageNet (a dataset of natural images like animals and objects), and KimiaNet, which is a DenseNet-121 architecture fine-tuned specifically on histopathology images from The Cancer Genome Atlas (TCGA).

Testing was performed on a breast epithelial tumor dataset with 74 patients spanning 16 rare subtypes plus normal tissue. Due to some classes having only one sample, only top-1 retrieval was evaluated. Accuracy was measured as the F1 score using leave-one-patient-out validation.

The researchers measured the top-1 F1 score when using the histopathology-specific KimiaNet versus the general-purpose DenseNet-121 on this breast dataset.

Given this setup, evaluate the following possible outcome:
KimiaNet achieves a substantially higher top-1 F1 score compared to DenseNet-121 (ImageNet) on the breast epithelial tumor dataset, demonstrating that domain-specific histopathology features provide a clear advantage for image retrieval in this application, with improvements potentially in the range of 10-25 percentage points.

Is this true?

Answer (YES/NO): YES